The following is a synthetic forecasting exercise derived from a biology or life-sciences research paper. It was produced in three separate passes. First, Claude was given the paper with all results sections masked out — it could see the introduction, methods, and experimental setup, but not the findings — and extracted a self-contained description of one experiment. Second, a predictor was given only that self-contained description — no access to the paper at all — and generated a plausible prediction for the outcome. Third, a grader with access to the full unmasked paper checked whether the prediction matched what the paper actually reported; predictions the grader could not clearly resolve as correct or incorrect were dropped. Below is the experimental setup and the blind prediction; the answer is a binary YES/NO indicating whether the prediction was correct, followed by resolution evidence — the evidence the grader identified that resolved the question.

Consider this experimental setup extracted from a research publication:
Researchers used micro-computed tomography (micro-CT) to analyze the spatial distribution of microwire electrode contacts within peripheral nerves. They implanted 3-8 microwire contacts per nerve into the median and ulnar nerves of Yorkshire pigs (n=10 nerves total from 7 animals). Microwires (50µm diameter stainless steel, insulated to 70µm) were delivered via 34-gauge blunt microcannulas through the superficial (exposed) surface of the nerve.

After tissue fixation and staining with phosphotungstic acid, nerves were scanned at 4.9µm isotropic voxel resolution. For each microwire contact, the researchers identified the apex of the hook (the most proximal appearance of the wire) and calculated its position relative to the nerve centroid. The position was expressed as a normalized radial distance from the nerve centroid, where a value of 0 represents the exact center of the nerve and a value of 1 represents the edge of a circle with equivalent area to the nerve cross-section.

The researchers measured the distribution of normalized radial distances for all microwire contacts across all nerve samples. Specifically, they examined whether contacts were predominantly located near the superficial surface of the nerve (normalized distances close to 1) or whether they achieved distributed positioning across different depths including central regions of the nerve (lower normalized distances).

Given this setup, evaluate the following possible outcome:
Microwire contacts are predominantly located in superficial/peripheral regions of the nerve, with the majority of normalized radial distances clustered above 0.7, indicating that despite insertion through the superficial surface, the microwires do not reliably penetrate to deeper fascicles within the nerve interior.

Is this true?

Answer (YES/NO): NO